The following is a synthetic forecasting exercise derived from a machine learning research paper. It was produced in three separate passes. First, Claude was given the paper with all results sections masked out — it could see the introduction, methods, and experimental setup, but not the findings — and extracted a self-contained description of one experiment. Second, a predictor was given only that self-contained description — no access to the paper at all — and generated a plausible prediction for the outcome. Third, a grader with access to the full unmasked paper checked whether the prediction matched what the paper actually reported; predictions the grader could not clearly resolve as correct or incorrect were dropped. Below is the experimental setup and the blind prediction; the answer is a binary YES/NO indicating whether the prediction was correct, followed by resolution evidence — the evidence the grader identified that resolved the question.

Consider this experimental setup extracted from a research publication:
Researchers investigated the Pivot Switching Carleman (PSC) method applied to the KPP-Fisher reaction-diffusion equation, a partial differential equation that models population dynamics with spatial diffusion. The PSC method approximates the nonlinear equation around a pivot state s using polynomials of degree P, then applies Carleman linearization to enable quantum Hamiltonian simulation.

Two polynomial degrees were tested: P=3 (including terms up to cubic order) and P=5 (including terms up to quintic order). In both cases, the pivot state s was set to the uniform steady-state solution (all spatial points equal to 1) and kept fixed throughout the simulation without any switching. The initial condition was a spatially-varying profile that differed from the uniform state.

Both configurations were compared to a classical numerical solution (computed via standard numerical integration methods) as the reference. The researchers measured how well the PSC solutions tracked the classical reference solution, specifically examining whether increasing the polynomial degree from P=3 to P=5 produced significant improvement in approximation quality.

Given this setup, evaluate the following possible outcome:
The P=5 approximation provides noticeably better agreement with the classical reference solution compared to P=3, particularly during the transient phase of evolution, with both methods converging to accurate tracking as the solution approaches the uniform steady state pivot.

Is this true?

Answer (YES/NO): NO